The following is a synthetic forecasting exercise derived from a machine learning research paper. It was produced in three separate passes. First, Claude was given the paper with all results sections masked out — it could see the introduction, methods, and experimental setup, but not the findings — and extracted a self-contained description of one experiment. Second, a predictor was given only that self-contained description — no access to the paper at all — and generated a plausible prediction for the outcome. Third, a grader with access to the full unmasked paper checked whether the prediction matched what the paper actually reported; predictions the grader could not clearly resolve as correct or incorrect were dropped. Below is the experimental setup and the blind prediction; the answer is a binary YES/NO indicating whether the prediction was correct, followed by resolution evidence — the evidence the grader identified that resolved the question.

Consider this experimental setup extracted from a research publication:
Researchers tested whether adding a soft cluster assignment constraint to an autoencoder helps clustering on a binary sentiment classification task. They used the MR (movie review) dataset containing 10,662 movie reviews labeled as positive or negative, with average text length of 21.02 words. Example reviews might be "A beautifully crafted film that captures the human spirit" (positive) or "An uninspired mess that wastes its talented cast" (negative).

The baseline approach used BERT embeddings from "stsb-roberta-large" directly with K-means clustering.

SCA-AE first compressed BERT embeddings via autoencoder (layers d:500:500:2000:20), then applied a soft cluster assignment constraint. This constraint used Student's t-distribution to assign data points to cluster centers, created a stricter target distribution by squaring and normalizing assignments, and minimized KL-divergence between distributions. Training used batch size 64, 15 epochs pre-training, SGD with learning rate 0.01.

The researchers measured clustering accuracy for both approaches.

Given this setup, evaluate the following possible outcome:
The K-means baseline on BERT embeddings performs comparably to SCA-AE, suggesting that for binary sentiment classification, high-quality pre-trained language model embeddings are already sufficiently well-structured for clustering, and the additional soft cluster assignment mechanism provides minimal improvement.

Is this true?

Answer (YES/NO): NO